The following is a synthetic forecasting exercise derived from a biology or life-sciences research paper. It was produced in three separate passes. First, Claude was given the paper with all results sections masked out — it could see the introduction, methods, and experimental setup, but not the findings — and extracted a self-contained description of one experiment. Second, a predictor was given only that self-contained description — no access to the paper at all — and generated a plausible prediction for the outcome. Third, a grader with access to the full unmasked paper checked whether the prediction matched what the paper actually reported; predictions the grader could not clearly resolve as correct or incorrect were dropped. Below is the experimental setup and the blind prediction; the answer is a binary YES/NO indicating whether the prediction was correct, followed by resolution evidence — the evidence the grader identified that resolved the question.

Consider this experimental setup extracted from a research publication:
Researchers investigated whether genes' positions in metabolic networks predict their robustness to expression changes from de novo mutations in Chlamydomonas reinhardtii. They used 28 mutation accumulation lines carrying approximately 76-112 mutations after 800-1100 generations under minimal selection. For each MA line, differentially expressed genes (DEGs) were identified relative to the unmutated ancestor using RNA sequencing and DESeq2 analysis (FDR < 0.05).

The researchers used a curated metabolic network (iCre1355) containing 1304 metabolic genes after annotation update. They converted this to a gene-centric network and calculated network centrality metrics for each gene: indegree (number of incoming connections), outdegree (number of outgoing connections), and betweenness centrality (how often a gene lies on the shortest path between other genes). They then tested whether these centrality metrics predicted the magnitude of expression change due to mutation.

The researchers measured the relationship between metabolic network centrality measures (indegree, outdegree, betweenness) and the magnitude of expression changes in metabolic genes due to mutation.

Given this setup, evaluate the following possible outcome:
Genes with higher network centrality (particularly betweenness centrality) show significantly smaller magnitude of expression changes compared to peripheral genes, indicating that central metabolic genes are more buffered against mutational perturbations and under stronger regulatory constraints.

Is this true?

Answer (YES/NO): NO